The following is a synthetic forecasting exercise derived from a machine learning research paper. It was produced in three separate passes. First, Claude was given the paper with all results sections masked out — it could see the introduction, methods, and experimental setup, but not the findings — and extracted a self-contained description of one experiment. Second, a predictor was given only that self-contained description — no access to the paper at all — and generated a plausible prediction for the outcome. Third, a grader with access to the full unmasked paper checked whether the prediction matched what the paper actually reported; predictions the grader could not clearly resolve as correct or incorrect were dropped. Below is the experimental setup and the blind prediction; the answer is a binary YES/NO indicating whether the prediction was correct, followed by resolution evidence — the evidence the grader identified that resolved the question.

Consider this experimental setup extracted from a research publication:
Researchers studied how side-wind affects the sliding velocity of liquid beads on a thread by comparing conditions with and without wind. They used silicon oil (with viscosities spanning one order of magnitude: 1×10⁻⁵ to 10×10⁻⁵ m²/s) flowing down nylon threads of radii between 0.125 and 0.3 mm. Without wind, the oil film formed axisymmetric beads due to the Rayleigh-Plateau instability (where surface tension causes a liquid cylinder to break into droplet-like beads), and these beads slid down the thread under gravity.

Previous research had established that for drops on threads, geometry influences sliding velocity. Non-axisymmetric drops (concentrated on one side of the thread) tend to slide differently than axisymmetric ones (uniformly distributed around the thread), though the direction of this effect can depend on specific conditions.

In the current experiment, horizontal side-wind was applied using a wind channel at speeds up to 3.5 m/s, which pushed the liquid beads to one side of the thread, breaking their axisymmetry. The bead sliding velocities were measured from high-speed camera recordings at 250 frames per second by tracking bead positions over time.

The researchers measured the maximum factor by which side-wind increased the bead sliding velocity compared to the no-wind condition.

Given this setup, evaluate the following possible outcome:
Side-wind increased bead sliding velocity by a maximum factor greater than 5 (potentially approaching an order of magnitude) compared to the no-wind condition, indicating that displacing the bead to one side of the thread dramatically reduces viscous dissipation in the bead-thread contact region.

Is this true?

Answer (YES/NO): NO